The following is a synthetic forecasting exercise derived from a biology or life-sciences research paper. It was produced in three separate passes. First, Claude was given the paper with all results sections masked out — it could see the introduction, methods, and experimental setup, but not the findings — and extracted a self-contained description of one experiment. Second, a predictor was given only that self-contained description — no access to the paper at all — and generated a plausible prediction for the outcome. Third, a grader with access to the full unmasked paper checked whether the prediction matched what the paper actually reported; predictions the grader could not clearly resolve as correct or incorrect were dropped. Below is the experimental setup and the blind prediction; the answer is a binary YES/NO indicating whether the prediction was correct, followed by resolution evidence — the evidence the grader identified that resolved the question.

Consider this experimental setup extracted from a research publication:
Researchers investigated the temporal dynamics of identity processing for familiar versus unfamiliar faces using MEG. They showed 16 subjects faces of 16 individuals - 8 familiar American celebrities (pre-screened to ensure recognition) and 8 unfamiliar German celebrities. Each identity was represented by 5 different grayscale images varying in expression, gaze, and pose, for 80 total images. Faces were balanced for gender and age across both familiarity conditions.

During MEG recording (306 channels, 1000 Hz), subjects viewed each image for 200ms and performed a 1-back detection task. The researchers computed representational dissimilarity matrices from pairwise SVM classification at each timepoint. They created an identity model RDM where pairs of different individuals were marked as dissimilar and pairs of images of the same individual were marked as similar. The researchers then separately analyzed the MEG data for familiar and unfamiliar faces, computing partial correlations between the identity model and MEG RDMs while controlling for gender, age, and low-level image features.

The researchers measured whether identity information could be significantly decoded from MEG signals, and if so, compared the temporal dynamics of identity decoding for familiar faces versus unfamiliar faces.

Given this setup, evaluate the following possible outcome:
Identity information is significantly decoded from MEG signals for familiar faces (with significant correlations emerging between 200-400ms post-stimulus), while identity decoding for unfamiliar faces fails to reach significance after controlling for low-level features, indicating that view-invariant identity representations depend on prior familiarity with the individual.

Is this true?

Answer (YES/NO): NO